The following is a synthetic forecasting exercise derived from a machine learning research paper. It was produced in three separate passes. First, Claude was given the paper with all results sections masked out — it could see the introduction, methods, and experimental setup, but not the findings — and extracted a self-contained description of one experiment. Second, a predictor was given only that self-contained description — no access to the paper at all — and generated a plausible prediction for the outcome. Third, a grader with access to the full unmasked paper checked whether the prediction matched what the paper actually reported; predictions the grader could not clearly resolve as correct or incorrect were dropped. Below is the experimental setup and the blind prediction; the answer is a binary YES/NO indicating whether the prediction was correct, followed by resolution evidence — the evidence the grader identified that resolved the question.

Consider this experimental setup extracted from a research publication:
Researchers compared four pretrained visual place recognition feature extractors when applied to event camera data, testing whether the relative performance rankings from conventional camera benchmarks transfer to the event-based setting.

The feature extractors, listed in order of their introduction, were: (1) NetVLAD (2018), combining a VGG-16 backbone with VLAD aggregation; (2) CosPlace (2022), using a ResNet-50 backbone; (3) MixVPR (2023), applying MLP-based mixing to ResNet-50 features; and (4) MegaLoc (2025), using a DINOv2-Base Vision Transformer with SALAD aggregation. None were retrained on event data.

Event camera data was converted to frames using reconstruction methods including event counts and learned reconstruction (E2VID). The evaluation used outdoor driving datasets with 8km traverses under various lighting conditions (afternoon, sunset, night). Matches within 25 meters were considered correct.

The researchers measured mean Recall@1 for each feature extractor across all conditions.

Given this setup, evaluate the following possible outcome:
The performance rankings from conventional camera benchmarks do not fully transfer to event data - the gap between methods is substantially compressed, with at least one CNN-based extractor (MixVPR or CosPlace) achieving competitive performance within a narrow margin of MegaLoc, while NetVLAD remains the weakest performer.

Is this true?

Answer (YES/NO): NO